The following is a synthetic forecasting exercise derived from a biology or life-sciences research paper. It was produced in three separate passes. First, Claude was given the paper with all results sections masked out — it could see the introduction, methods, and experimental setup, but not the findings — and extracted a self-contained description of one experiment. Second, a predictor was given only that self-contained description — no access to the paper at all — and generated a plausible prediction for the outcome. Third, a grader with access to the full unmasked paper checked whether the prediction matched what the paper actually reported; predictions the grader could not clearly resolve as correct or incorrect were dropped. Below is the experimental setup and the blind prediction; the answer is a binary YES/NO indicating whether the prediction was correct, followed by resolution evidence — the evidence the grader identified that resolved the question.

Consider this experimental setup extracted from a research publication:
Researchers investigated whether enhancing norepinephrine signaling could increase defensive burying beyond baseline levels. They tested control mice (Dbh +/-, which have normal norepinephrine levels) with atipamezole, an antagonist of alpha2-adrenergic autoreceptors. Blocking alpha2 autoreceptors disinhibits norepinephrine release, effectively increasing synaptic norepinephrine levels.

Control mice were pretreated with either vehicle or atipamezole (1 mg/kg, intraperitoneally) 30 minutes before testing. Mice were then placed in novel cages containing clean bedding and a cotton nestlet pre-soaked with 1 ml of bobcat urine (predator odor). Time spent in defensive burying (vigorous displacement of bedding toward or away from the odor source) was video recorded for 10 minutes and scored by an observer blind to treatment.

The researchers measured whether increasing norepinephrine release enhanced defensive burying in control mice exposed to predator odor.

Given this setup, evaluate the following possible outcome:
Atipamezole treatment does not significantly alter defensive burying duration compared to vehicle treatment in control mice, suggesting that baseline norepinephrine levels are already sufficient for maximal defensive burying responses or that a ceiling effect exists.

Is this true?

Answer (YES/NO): NO